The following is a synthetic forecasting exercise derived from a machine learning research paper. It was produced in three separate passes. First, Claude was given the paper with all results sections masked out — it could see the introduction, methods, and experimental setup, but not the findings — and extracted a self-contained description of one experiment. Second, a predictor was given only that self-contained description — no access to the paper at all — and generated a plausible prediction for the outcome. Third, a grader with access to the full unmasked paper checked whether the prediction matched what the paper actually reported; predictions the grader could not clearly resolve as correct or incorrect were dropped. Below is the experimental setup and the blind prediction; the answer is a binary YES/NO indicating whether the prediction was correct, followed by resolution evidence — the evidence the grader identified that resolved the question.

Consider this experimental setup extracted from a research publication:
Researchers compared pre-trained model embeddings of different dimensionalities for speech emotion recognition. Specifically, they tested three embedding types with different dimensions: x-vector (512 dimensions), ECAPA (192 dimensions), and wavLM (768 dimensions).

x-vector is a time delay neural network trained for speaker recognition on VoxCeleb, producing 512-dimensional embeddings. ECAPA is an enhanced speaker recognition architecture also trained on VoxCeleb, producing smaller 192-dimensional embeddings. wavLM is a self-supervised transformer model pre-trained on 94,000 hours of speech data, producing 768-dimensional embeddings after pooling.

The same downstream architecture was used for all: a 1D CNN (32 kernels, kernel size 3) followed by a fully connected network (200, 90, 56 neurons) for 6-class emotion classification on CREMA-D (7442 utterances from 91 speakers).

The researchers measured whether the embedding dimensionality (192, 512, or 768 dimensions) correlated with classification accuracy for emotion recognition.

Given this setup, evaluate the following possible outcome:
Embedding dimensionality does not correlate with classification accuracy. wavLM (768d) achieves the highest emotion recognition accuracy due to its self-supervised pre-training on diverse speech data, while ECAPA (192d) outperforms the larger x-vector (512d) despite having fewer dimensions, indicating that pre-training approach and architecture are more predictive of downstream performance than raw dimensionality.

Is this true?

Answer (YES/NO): NO